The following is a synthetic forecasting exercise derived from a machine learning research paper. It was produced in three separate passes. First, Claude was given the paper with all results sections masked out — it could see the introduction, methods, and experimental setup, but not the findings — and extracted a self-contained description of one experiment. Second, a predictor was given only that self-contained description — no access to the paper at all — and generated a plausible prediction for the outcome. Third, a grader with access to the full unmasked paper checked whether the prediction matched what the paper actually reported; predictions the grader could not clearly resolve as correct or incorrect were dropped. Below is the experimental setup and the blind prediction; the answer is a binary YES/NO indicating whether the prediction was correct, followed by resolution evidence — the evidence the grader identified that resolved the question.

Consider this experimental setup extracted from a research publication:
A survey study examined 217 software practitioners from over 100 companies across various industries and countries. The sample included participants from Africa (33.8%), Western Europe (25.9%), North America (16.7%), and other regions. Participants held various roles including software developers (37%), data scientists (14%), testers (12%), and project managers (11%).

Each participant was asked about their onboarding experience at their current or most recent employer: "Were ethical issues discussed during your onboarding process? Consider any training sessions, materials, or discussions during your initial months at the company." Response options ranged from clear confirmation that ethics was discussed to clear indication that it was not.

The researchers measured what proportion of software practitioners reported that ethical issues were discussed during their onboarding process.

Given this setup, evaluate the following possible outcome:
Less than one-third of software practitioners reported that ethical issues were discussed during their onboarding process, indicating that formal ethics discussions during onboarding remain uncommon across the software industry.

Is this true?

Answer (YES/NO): NO